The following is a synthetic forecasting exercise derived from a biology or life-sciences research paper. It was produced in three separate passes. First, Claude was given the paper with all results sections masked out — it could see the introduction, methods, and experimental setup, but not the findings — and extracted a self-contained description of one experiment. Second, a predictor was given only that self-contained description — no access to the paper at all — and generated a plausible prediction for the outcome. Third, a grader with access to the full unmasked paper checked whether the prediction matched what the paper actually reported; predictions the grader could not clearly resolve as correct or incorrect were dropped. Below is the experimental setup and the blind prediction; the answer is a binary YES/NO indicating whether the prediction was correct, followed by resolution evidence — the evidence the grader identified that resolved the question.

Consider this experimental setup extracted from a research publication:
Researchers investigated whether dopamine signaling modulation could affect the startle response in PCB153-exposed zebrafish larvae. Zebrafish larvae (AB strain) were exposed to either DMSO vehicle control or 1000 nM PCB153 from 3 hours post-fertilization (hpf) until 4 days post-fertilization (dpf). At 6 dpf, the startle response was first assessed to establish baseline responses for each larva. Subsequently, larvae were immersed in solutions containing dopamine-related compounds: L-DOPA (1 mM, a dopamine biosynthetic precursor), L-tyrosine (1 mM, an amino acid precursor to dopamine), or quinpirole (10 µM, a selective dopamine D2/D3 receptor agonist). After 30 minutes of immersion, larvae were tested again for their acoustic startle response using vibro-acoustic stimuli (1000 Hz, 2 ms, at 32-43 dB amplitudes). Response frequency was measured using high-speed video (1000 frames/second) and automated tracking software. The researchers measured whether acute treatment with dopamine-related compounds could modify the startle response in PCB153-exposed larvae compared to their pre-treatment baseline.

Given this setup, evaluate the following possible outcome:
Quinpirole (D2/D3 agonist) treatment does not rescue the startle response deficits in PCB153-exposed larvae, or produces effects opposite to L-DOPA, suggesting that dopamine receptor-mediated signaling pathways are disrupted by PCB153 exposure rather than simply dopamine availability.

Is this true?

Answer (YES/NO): NO